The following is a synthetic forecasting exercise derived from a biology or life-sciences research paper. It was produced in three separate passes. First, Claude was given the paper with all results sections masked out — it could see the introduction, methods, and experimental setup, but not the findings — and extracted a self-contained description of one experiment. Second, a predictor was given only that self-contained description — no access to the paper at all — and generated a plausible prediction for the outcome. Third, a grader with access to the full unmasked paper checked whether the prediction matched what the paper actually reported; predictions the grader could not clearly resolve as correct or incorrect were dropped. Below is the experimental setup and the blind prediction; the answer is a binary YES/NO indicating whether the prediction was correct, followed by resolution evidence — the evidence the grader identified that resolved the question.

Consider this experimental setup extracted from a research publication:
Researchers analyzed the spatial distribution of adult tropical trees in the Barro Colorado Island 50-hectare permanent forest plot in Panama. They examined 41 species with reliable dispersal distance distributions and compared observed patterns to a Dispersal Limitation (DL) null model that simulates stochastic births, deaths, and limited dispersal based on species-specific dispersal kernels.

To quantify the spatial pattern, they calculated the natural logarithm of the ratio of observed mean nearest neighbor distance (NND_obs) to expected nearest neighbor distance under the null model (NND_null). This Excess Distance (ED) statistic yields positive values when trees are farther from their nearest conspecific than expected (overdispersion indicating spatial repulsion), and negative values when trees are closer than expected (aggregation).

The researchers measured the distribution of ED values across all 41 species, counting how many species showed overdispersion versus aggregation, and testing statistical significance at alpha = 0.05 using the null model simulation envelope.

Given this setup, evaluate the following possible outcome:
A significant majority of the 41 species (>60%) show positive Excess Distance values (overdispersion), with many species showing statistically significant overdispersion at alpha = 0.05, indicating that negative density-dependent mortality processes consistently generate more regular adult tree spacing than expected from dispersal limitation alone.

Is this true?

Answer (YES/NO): YES